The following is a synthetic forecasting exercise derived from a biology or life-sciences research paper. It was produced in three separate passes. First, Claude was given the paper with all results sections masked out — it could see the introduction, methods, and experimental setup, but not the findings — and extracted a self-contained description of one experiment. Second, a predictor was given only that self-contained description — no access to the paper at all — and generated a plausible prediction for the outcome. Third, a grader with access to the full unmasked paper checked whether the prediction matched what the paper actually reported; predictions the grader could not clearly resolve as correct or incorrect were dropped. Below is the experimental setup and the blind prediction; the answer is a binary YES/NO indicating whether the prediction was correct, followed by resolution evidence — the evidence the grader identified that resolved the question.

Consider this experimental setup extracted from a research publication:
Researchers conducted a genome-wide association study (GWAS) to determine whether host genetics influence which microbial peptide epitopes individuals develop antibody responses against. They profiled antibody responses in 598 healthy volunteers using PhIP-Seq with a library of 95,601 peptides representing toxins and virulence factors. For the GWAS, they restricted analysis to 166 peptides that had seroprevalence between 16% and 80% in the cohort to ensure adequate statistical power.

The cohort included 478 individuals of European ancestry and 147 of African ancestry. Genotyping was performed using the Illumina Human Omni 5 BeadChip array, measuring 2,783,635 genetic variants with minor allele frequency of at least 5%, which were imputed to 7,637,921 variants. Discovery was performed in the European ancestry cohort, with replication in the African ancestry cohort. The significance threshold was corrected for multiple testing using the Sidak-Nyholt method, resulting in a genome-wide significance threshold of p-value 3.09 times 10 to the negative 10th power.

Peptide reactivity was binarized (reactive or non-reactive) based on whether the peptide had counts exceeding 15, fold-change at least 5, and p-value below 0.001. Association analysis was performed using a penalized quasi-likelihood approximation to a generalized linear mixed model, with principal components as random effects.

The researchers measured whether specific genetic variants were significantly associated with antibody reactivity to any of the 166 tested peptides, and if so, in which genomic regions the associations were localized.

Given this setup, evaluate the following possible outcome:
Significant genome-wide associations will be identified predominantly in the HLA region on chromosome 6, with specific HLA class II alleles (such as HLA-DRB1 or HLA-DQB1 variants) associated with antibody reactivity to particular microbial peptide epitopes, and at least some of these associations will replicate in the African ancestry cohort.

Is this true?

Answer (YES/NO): YES